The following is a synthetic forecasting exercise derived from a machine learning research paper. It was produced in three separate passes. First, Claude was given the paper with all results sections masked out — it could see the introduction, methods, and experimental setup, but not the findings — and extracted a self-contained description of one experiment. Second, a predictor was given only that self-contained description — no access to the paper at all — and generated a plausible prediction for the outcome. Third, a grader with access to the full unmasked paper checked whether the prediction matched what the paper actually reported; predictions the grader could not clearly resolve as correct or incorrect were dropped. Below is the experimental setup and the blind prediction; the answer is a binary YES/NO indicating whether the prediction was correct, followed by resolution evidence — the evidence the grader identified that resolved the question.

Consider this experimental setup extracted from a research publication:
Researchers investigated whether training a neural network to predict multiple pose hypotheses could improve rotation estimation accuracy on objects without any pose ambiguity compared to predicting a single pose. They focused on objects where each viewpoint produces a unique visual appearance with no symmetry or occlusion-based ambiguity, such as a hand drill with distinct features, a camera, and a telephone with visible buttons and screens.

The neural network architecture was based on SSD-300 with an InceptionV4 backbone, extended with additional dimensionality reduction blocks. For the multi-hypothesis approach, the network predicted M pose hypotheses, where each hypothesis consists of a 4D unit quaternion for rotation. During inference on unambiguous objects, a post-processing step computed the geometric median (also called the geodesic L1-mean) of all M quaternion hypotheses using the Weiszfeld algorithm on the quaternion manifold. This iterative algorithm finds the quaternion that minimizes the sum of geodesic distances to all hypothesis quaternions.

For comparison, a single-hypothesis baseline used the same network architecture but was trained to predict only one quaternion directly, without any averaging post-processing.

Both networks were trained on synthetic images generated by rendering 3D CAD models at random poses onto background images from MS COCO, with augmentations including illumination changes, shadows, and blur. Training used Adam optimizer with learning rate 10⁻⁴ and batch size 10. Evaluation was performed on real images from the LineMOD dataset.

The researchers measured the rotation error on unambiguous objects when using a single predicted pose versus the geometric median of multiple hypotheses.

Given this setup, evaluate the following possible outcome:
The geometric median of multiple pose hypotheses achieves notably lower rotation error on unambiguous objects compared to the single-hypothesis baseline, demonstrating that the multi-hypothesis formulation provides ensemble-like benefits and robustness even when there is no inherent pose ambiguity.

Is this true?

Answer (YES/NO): NO